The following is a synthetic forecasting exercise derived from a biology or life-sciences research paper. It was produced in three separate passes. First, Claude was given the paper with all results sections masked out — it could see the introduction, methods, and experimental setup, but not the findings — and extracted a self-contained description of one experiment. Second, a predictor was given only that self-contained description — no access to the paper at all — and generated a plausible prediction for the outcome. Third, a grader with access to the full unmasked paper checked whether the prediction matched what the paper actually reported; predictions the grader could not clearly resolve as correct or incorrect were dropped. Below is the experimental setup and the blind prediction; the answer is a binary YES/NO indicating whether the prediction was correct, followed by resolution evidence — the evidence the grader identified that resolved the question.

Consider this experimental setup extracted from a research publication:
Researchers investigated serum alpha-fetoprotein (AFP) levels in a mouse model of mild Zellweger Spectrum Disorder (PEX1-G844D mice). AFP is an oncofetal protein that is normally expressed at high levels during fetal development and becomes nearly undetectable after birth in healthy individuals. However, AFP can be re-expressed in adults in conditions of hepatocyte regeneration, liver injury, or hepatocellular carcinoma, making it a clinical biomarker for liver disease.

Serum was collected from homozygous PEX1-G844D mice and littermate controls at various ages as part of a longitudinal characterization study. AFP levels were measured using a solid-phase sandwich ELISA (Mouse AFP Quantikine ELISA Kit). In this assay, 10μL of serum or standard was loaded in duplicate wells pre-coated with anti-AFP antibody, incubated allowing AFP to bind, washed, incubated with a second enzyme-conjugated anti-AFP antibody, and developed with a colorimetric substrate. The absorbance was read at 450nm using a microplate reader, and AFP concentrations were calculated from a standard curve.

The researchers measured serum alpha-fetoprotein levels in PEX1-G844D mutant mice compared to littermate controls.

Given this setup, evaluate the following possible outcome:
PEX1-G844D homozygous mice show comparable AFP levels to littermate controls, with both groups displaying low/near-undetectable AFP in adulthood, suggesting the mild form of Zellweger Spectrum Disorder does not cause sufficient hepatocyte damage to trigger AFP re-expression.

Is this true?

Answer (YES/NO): NO